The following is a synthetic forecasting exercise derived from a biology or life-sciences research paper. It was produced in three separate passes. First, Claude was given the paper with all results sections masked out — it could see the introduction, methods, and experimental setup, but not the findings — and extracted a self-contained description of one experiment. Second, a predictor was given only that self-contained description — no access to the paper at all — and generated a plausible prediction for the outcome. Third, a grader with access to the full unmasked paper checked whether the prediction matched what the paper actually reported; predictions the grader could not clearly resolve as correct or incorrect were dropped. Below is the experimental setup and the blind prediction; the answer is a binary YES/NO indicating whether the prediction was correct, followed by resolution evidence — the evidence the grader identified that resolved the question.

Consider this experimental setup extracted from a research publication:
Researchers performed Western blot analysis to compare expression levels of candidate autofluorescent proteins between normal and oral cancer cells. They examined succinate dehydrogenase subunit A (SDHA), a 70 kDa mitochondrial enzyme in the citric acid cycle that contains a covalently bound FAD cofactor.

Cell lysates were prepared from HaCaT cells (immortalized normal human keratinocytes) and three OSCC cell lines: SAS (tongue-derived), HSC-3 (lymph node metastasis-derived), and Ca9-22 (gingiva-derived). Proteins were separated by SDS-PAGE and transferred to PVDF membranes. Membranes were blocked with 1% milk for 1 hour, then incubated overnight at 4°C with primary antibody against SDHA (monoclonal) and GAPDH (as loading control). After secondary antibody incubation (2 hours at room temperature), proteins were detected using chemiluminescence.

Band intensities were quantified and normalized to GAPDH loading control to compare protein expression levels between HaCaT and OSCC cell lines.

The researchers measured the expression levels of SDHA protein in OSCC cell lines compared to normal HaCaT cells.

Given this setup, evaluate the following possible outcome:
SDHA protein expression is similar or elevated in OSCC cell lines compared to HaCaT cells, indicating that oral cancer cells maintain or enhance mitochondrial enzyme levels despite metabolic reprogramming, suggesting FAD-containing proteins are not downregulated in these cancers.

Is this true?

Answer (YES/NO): NO